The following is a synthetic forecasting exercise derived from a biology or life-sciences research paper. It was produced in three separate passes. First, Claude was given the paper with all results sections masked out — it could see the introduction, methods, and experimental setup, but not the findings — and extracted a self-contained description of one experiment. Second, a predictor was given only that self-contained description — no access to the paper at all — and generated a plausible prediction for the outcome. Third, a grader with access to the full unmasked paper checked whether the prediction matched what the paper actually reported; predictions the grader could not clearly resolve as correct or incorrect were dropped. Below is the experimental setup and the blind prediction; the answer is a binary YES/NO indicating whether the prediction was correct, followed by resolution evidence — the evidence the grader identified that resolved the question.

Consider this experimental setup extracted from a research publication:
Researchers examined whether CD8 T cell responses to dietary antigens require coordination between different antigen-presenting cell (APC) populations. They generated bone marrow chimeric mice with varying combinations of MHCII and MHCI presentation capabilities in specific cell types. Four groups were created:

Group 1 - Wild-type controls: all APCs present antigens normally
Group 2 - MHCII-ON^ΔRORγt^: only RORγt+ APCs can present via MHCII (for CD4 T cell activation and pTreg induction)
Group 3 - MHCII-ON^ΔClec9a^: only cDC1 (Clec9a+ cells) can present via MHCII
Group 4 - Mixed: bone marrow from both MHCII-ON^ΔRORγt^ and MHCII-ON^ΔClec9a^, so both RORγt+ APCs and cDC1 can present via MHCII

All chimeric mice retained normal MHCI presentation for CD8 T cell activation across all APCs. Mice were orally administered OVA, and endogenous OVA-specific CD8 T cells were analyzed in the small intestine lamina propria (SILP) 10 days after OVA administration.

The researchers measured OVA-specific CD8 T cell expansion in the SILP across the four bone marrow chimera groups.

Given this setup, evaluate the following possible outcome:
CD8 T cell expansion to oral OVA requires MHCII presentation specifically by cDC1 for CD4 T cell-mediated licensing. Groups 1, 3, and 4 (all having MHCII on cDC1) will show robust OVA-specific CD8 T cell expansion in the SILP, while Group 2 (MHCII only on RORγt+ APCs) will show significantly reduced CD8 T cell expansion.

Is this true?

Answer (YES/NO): NO